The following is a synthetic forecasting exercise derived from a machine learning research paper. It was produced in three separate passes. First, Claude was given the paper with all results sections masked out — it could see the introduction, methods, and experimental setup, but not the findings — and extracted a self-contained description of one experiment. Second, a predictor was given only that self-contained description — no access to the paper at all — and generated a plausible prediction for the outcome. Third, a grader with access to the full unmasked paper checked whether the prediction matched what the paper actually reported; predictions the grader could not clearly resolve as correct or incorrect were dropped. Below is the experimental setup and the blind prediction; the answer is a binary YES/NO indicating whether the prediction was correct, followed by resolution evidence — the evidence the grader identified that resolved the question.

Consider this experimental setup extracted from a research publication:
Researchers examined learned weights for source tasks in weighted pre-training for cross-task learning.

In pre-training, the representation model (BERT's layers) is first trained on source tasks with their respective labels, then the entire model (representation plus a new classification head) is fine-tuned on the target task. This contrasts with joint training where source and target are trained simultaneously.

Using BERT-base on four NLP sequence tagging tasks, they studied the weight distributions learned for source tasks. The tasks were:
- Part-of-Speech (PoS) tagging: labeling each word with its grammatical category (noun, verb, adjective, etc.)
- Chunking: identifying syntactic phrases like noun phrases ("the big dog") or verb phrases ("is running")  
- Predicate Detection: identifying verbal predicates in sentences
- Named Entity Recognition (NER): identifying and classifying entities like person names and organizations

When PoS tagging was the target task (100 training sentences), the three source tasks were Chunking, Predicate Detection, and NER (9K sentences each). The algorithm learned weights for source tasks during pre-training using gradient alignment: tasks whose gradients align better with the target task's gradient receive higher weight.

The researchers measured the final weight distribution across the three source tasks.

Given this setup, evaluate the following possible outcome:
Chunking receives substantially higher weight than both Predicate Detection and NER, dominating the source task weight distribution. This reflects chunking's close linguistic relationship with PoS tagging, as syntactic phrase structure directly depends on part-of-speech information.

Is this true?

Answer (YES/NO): YES